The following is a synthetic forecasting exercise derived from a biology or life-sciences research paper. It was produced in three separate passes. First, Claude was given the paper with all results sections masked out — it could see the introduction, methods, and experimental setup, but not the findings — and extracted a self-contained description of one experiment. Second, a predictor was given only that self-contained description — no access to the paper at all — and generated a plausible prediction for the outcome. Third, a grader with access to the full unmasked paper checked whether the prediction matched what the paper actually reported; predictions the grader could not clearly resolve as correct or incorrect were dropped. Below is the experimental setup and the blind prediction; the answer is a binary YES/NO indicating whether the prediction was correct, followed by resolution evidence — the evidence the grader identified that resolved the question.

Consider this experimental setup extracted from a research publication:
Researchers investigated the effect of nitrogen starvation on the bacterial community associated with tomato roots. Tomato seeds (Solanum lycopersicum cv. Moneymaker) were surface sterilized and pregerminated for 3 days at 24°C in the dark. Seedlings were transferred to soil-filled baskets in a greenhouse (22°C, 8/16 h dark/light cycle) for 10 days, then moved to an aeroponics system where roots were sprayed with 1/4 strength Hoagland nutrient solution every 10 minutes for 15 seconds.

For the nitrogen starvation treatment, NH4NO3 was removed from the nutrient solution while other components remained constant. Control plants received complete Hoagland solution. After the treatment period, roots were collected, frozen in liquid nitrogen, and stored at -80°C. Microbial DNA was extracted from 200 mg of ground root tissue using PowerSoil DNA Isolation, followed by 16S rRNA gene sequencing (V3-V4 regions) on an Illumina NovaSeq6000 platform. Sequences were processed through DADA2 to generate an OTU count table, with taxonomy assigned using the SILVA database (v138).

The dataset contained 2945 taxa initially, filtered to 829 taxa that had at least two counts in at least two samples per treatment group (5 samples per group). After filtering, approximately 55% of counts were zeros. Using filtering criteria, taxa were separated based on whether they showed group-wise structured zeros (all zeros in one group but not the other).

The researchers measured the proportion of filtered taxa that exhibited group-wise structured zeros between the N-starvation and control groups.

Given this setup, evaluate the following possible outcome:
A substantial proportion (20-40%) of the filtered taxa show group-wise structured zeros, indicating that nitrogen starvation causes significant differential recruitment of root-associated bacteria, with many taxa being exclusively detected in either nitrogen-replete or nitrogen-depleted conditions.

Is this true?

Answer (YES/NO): NO